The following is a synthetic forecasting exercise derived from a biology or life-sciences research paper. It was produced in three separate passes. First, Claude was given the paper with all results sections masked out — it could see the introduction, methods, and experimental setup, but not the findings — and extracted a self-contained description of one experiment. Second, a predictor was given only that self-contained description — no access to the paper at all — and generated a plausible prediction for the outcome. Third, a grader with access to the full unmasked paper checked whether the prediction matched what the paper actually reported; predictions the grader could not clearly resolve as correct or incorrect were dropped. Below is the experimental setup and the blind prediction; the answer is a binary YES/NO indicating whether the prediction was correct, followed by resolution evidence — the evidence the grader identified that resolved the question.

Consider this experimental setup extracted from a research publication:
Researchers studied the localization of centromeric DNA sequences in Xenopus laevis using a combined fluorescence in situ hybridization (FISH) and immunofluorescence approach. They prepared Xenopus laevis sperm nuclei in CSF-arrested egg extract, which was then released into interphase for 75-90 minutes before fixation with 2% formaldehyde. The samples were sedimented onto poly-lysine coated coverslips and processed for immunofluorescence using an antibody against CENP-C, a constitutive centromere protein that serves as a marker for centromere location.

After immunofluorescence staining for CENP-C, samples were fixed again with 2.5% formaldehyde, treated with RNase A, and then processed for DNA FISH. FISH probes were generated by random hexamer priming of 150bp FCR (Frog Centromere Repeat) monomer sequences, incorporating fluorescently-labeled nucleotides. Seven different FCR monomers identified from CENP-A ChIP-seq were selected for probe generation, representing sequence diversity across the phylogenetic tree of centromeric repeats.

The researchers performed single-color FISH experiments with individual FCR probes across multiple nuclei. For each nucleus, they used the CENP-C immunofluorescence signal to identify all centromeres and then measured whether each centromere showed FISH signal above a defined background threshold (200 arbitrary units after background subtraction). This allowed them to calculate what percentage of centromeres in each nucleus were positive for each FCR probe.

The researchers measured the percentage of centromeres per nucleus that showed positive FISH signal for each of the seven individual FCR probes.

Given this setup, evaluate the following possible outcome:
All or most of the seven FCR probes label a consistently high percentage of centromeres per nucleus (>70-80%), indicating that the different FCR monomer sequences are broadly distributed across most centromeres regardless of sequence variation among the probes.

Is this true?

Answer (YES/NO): NO